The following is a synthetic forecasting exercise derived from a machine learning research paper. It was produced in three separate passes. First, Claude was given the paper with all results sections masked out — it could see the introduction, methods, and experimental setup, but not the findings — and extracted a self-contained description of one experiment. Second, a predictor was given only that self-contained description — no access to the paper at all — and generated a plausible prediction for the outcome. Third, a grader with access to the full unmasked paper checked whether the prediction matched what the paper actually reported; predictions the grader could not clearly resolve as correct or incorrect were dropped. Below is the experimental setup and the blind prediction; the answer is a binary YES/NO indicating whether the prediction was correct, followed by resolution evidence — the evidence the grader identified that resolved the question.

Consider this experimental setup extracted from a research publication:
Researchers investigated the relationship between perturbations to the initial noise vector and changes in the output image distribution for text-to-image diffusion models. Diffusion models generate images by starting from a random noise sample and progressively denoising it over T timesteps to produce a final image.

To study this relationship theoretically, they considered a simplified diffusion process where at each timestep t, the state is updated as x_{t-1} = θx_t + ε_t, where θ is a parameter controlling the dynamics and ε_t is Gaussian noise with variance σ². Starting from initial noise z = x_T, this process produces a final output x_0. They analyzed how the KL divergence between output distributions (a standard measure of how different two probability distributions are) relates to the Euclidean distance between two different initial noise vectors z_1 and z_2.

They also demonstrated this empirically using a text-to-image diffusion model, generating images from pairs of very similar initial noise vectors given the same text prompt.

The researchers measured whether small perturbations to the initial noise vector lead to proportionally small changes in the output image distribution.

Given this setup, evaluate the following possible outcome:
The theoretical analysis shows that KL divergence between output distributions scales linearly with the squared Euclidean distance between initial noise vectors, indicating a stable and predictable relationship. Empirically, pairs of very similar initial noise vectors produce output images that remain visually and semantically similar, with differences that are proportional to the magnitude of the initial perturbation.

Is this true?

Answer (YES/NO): NO